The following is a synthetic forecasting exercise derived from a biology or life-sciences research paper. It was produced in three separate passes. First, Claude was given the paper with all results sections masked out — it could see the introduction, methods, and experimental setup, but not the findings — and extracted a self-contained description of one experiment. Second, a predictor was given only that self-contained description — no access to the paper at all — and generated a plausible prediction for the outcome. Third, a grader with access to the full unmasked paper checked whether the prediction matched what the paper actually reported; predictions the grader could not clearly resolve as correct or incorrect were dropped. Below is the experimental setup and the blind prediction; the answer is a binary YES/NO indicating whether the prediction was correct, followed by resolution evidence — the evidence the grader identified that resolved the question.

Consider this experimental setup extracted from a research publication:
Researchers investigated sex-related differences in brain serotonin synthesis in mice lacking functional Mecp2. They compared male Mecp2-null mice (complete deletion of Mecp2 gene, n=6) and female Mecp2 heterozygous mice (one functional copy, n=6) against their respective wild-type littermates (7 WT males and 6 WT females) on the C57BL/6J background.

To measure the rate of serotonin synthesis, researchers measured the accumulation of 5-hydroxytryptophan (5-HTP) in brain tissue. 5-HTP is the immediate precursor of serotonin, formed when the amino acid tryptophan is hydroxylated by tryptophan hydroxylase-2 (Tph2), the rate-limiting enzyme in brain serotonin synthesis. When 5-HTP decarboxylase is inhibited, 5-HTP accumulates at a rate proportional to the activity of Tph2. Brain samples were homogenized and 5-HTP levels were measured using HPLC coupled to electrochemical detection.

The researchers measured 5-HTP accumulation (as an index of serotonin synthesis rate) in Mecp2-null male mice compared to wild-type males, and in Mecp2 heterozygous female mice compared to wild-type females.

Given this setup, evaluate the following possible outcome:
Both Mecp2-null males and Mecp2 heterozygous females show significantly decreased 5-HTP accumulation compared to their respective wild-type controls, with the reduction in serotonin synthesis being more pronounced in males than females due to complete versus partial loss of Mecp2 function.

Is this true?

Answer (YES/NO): NO